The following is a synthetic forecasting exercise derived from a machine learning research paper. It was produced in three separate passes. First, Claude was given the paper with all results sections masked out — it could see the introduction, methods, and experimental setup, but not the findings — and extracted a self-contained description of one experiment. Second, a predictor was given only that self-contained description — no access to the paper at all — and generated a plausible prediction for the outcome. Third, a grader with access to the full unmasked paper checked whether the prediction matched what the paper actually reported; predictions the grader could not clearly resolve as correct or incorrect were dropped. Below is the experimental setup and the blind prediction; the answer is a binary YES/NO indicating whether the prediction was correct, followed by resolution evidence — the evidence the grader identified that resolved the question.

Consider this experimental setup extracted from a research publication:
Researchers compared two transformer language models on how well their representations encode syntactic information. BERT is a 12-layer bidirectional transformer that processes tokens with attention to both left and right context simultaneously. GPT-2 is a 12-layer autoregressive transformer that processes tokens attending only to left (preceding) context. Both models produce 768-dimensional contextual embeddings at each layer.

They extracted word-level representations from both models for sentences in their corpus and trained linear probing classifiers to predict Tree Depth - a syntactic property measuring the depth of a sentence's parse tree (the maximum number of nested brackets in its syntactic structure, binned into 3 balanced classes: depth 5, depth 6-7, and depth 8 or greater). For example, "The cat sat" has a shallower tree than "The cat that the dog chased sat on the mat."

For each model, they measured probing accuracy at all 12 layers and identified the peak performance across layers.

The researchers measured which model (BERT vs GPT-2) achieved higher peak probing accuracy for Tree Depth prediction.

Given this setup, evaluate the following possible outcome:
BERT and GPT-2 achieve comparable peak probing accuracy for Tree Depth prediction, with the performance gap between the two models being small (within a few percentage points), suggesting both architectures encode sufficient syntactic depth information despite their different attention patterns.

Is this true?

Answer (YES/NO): NO